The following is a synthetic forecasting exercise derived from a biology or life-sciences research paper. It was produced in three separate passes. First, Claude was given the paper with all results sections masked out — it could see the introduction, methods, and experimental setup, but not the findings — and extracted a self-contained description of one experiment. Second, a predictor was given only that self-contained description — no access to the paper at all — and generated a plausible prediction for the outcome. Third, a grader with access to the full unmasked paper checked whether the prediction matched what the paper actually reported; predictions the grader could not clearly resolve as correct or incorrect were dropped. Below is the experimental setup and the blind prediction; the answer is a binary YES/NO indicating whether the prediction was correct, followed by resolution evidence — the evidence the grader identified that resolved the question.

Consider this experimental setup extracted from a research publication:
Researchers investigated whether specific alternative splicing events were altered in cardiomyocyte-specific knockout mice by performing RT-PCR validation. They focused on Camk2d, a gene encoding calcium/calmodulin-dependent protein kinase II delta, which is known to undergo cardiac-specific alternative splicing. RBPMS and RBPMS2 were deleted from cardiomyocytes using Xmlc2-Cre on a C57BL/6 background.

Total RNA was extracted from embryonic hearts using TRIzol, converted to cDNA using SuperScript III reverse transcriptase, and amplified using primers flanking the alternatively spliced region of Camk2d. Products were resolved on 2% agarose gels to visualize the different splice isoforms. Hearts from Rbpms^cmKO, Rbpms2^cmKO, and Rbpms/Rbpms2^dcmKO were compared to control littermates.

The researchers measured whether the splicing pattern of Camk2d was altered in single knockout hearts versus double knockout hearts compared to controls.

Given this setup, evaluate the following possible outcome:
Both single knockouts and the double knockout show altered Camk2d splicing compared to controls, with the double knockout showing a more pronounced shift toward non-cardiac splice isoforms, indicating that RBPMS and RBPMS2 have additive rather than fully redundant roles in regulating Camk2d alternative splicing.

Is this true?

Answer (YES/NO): YES